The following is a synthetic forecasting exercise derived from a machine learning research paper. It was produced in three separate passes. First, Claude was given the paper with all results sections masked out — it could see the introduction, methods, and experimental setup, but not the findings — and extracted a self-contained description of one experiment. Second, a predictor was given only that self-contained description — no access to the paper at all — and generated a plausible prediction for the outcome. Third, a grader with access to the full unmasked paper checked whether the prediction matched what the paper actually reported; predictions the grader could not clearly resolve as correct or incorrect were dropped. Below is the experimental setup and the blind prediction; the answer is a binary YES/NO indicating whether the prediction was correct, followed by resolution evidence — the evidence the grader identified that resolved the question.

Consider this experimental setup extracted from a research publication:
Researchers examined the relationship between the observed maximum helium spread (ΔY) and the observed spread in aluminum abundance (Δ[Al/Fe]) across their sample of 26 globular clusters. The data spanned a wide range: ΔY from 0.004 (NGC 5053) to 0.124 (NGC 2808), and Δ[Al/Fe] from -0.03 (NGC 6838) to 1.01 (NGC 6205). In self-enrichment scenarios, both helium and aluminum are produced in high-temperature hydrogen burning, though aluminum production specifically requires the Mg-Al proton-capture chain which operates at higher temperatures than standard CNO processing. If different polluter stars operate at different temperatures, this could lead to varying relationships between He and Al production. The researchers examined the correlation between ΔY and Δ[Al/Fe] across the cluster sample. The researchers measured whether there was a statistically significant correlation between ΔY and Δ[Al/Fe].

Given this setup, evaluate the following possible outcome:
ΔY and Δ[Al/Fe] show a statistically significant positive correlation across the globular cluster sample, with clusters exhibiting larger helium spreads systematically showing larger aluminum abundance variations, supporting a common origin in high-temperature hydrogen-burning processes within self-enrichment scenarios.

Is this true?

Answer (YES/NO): YES